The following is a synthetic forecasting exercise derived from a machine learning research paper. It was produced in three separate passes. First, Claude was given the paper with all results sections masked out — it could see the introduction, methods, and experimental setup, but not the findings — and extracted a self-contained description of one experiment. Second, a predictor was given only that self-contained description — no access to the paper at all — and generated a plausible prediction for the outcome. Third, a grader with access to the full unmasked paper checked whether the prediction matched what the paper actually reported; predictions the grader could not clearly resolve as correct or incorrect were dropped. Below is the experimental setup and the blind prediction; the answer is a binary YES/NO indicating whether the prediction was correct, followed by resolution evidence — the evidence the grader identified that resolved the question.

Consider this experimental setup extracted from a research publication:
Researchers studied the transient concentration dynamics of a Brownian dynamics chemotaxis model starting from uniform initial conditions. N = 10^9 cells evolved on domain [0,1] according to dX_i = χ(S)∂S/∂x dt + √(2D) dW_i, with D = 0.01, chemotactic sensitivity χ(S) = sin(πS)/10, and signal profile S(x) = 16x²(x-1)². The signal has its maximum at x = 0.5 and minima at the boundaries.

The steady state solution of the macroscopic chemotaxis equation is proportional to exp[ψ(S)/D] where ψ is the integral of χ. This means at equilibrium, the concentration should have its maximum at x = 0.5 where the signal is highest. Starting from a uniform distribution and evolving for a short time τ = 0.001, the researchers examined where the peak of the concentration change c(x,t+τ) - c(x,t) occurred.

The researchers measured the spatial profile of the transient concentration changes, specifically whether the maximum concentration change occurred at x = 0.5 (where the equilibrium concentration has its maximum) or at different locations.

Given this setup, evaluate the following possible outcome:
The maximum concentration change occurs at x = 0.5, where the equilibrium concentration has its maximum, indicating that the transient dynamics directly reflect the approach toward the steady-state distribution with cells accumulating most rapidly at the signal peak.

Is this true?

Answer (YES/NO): NO